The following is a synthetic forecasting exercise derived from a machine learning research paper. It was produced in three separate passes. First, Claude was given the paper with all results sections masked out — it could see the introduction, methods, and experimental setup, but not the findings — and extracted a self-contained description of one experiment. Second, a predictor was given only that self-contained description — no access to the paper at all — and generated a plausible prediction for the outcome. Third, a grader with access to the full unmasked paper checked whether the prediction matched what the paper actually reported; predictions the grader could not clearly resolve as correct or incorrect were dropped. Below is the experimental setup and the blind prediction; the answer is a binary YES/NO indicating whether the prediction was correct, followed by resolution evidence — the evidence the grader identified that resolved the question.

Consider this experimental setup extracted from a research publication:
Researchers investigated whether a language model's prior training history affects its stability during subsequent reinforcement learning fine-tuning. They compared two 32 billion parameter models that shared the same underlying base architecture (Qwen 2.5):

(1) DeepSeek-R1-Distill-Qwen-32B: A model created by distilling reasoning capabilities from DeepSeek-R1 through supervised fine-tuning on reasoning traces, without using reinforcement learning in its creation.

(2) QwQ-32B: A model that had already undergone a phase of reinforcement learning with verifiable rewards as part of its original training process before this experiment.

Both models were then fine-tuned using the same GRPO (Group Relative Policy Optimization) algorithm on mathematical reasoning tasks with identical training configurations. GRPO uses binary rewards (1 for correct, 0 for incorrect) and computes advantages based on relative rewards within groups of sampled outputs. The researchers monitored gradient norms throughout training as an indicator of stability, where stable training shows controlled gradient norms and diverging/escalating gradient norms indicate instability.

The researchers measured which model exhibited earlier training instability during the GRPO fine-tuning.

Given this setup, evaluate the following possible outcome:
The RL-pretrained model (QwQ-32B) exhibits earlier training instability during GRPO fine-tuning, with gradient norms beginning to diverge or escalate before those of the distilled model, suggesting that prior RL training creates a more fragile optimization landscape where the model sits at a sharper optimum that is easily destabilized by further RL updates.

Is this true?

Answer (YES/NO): YES